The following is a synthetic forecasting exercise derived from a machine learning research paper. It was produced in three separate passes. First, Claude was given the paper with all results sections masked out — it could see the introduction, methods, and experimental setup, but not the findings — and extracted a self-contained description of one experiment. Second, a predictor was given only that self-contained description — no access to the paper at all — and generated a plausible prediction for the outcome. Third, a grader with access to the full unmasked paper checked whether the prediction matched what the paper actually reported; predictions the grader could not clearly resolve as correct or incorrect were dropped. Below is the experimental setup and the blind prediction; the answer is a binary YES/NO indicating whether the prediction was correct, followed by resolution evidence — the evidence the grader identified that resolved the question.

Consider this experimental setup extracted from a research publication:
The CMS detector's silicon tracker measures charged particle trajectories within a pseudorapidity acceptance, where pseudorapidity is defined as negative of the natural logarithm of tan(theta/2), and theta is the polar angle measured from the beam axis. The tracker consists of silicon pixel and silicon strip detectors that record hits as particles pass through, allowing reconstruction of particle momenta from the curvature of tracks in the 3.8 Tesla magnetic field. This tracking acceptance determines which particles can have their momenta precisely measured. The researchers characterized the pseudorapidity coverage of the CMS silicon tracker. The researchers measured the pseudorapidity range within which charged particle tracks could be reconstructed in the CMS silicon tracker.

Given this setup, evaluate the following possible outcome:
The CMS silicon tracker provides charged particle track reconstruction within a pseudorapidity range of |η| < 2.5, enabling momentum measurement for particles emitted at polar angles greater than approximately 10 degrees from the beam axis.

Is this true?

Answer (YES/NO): YES